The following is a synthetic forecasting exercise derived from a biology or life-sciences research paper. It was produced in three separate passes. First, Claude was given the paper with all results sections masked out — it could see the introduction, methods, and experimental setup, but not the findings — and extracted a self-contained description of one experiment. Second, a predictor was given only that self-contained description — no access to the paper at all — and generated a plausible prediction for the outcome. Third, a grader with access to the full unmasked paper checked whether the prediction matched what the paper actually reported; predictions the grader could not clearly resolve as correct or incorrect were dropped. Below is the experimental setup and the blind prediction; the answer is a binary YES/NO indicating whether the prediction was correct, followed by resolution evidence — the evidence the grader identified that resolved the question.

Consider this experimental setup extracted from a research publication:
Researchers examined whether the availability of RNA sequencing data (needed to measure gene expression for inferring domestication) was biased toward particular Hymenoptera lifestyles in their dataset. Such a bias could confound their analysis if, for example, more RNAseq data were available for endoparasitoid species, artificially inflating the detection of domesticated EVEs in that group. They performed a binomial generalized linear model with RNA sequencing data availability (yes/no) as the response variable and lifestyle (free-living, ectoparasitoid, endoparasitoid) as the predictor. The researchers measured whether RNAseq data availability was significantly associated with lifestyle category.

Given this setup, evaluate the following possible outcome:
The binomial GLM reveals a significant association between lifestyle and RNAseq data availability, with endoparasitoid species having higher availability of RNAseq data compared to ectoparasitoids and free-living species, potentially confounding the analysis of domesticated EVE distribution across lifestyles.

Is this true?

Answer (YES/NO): NO